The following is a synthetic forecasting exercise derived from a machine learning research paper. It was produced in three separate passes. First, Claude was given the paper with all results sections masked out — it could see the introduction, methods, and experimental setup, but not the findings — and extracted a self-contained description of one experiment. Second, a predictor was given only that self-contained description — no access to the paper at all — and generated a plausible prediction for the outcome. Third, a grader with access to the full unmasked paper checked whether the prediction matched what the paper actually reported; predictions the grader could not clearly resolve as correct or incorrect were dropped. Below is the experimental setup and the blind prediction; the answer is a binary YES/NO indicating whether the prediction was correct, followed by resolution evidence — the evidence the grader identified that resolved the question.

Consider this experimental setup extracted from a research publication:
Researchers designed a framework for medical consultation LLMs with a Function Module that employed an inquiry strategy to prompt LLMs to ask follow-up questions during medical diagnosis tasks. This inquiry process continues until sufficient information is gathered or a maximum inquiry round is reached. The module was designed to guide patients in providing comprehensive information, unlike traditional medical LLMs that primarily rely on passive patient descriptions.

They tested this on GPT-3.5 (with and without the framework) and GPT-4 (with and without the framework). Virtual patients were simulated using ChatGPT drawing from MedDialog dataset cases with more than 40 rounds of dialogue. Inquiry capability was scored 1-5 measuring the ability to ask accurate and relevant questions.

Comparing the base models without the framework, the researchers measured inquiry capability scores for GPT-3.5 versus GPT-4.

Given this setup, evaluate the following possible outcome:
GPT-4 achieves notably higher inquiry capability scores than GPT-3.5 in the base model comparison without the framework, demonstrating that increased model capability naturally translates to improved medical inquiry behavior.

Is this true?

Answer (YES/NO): NO